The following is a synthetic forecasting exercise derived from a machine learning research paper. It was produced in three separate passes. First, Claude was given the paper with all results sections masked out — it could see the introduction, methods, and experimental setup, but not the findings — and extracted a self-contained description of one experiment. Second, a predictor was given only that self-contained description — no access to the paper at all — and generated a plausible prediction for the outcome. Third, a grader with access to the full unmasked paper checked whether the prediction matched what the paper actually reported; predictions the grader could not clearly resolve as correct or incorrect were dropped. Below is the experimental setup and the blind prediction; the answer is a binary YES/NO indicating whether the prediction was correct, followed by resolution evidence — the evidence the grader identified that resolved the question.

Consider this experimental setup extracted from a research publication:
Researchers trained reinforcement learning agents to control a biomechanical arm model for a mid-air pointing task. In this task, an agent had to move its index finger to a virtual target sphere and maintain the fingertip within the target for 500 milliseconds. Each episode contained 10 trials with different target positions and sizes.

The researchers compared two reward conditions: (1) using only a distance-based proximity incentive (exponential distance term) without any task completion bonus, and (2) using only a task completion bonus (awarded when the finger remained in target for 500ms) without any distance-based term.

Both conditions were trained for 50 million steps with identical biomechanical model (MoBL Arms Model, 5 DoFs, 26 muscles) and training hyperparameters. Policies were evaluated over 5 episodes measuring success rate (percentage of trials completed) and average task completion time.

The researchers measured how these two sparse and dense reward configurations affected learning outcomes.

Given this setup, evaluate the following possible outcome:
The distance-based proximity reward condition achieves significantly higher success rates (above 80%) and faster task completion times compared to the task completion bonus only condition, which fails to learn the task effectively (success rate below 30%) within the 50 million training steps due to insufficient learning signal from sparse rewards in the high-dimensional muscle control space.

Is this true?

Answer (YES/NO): NO